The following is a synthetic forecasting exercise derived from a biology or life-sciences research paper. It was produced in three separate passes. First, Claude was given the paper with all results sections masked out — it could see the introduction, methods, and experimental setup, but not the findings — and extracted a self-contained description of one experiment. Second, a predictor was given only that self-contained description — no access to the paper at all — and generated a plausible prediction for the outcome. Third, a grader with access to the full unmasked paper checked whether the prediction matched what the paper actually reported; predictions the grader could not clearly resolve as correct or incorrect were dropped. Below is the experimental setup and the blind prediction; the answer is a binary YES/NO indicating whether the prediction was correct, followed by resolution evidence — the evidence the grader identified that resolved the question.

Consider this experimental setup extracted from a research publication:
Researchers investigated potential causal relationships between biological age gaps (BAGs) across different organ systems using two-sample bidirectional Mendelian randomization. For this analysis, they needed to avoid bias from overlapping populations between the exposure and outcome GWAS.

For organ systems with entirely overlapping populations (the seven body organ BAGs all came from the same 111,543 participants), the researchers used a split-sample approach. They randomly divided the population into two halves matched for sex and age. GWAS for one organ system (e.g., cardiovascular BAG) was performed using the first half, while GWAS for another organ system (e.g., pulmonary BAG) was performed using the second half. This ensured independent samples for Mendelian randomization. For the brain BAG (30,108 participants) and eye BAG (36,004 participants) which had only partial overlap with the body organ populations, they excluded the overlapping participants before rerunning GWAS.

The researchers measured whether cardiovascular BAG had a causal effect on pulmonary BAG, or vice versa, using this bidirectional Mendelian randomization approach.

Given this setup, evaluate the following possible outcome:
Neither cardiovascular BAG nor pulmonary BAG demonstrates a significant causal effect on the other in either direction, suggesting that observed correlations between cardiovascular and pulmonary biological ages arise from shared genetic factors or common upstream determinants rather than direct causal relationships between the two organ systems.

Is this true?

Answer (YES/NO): YES